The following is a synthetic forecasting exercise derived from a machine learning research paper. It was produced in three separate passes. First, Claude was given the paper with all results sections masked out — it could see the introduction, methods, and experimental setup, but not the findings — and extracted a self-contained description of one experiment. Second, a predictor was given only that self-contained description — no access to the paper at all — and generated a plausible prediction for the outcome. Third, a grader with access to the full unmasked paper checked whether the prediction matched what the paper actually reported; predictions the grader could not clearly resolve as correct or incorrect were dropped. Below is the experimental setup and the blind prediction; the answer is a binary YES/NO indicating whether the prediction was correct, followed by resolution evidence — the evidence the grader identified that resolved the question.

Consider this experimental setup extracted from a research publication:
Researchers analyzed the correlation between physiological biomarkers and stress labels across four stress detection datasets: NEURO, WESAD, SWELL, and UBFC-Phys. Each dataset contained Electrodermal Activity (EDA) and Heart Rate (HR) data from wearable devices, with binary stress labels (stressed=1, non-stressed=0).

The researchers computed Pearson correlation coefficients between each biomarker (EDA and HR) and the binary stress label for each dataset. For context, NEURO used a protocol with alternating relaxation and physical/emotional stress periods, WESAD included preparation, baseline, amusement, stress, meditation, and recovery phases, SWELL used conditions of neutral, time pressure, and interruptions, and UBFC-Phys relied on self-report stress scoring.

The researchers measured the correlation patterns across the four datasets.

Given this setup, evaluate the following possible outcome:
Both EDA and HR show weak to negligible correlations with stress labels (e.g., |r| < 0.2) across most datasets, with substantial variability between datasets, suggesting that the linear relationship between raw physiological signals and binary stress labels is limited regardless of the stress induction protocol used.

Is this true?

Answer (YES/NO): YES